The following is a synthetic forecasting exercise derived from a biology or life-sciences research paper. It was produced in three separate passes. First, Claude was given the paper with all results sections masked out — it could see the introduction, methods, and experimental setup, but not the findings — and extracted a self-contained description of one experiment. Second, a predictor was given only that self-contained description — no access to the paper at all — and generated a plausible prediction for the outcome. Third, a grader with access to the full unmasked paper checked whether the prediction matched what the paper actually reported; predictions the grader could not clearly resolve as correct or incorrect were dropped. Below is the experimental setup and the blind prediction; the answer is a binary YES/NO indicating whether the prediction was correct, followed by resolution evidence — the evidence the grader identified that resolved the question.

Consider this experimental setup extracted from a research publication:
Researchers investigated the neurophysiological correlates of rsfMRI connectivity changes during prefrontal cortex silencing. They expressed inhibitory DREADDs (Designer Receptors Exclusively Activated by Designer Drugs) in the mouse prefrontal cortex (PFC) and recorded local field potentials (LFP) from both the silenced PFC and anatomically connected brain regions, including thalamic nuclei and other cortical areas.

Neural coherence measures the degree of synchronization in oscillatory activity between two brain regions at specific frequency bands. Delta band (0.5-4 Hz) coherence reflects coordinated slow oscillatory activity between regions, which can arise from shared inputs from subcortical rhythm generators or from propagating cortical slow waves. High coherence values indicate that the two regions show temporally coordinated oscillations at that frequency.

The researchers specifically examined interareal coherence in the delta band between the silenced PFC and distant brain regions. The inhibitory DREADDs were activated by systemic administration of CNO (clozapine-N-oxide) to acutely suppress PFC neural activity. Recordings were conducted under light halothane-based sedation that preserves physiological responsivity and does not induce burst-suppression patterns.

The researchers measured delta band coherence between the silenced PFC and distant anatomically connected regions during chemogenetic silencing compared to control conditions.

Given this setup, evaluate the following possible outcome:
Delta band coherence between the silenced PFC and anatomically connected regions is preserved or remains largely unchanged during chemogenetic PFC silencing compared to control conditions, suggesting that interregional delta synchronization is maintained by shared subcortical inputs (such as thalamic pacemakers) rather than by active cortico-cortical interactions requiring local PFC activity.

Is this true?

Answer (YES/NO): NO